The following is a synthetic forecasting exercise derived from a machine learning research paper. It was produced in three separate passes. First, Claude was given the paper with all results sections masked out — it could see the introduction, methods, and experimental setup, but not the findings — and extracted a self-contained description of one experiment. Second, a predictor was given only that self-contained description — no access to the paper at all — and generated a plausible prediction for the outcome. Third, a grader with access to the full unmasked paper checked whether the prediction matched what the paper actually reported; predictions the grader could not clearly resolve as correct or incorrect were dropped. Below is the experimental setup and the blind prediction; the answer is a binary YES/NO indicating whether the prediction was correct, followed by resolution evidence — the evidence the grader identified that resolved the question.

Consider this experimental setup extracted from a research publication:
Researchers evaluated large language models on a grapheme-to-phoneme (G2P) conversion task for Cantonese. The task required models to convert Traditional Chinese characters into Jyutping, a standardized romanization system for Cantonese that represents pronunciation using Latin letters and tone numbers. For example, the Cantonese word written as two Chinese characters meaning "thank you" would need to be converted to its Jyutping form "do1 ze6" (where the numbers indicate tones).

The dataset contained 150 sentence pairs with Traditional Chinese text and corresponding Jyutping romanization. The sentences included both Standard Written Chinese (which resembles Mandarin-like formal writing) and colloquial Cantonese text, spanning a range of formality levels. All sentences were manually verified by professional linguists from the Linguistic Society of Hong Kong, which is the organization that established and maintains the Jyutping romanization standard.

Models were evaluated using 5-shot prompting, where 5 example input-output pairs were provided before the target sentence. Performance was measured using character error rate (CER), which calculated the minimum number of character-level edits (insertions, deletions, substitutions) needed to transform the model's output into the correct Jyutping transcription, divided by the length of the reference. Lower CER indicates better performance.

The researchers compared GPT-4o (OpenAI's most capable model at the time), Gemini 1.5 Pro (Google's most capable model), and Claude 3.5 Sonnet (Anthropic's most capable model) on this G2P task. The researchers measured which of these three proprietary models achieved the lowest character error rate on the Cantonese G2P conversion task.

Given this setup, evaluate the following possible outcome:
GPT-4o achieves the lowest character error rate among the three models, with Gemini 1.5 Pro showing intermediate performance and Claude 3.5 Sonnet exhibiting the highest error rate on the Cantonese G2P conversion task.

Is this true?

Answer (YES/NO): NO